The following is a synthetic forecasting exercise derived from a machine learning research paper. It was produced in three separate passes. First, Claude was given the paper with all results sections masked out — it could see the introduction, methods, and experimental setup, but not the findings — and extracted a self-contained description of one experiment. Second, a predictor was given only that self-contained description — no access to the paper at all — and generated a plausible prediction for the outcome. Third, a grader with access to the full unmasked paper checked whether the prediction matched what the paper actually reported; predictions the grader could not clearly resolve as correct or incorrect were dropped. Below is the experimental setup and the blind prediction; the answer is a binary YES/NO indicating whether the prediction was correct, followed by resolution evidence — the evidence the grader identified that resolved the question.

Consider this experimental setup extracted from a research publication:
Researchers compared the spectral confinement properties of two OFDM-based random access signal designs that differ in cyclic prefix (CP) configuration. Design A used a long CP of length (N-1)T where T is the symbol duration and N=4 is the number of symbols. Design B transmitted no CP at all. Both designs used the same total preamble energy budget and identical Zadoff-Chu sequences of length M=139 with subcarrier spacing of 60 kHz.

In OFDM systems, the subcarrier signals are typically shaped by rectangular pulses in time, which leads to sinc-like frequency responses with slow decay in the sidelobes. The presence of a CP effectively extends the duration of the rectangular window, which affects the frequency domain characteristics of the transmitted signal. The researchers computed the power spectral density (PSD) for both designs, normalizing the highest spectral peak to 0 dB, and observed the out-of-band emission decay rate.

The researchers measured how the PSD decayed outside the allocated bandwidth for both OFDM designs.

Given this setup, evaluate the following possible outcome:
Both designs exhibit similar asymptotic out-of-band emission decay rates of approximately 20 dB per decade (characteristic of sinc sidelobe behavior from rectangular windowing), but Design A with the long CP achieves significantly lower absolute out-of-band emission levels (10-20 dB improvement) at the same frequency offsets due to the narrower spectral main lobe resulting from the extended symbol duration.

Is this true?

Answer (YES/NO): NO